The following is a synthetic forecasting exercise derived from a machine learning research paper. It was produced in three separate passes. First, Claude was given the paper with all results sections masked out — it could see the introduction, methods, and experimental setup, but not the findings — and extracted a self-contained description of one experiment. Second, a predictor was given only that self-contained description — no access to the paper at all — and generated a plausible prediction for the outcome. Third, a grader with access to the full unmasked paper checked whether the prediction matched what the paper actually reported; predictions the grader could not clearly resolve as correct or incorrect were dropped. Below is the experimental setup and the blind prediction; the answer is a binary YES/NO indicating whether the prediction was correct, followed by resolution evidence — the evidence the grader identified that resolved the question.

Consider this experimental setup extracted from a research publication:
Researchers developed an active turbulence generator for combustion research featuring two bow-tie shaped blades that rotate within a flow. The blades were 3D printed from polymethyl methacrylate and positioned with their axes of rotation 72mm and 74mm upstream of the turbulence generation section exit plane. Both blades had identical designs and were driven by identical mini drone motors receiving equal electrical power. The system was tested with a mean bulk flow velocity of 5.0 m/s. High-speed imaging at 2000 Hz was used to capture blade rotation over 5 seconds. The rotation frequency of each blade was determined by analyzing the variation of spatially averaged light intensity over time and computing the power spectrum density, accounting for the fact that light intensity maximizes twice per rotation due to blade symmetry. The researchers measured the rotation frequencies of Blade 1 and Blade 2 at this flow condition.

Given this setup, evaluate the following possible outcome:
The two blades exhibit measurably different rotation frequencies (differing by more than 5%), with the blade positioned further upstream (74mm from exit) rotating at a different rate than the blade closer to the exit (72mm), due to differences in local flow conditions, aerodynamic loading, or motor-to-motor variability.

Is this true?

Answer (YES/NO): YES